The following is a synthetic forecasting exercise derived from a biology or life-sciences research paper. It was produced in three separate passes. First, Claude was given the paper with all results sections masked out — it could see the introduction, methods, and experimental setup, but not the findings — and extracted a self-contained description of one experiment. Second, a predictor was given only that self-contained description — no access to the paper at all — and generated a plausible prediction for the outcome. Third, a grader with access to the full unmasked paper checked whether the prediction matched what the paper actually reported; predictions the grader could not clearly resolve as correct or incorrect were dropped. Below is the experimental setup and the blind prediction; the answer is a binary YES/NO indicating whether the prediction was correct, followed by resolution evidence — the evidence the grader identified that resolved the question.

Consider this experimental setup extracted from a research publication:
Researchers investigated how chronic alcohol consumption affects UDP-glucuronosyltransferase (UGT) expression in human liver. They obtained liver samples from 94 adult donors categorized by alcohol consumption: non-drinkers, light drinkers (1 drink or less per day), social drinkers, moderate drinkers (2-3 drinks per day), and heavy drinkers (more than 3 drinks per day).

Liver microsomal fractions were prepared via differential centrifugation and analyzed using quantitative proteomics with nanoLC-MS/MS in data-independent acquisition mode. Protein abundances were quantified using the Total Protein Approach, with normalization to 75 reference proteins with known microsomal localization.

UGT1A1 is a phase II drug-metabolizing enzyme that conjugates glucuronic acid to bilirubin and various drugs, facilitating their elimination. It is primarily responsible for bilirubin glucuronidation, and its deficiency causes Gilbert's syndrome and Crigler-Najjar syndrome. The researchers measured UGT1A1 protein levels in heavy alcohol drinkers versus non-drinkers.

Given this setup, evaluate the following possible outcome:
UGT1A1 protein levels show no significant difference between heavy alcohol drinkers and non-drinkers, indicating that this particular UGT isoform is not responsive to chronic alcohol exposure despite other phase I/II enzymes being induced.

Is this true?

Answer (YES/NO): YES